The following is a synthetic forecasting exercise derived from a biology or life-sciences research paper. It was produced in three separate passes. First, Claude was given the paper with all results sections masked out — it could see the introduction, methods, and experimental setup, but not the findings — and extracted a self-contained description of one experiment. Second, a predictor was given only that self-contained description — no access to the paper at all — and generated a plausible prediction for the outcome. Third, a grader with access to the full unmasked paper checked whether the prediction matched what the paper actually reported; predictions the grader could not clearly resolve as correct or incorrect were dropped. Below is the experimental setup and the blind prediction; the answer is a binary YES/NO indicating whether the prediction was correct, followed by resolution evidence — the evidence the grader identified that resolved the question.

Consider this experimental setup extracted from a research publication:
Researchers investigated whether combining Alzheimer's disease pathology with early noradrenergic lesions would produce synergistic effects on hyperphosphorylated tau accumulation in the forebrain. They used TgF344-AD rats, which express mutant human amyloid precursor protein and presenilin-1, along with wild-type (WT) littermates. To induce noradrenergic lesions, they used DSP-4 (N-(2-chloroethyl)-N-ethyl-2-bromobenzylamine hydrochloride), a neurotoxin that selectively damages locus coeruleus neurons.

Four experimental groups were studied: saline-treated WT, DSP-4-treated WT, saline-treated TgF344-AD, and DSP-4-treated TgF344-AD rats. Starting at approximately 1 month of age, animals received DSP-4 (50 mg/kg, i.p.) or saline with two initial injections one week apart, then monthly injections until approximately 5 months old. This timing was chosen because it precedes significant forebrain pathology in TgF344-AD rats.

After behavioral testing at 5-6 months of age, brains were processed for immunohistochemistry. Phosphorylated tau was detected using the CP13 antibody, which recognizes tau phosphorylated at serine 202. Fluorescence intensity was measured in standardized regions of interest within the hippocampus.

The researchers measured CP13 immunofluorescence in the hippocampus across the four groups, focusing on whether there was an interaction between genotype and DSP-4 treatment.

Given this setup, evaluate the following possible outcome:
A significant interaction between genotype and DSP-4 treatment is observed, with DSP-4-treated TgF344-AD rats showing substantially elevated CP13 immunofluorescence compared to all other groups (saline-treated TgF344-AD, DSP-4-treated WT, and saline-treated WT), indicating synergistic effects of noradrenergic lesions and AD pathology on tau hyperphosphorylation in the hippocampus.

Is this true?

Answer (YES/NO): NO